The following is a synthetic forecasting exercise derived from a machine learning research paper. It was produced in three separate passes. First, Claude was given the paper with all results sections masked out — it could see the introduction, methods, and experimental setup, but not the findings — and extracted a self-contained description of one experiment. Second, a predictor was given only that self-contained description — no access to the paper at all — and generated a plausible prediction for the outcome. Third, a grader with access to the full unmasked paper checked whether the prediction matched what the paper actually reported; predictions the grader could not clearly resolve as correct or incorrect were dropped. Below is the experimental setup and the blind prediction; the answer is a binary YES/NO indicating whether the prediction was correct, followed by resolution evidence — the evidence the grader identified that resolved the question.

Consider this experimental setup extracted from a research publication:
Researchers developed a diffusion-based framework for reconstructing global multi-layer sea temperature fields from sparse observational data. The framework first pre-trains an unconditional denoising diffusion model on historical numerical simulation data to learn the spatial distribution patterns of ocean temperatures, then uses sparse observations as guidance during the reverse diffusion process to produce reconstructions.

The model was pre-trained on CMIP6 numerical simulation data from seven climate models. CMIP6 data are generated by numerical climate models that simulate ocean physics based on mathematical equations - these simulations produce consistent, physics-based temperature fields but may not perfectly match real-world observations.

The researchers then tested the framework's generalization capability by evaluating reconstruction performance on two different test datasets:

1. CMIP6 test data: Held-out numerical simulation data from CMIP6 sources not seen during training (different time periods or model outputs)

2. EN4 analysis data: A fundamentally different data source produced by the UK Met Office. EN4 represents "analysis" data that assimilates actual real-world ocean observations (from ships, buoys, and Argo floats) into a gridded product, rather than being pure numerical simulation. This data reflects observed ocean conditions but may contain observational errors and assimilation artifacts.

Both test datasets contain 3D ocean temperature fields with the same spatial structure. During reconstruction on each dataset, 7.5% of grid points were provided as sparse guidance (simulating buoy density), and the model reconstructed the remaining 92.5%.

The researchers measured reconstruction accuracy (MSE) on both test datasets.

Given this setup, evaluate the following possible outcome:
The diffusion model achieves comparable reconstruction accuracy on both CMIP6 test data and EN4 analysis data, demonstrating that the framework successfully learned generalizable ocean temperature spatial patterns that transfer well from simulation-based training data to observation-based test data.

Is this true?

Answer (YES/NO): NO